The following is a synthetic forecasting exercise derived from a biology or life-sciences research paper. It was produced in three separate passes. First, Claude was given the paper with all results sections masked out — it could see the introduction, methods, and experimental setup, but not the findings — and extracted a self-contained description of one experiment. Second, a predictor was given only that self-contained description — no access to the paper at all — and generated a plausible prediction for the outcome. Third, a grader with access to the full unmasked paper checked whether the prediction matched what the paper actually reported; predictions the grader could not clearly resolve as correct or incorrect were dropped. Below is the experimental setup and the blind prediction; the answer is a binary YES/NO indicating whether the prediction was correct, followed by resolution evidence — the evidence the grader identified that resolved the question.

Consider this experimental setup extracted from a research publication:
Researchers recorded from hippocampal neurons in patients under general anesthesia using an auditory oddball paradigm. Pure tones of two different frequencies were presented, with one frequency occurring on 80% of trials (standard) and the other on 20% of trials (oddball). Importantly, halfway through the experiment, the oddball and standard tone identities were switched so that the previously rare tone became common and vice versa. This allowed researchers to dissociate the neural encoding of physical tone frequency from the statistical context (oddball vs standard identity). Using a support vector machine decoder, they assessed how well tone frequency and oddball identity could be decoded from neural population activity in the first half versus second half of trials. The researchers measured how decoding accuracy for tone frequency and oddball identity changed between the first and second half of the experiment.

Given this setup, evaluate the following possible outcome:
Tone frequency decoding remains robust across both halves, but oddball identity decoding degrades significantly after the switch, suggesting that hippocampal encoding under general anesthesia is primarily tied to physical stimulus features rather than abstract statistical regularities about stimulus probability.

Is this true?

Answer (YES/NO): NO